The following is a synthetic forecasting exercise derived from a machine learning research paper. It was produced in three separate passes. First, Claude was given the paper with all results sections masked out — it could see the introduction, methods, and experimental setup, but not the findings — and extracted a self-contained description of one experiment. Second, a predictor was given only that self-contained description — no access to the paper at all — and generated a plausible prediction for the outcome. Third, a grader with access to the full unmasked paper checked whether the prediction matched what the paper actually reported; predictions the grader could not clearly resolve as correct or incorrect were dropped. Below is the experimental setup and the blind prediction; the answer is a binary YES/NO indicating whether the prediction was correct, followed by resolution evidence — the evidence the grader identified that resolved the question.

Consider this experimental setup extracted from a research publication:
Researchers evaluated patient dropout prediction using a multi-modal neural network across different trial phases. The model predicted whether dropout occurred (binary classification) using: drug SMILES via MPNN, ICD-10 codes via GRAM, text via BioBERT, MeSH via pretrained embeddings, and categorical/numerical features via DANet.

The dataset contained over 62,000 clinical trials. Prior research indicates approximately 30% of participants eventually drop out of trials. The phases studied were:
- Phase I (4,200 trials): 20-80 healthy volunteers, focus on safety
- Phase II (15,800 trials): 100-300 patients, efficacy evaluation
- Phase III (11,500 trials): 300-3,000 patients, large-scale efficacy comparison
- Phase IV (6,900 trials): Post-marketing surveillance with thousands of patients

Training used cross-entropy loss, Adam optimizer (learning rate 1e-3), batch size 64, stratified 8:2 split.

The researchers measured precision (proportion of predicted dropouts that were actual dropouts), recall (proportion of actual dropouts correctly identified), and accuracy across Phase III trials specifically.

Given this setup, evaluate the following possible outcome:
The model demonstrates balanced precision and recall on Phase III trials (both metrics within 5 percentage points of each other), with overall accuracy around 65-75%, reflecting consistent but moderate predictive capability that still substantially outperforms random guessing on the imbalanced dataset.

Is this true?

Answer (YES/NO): NO